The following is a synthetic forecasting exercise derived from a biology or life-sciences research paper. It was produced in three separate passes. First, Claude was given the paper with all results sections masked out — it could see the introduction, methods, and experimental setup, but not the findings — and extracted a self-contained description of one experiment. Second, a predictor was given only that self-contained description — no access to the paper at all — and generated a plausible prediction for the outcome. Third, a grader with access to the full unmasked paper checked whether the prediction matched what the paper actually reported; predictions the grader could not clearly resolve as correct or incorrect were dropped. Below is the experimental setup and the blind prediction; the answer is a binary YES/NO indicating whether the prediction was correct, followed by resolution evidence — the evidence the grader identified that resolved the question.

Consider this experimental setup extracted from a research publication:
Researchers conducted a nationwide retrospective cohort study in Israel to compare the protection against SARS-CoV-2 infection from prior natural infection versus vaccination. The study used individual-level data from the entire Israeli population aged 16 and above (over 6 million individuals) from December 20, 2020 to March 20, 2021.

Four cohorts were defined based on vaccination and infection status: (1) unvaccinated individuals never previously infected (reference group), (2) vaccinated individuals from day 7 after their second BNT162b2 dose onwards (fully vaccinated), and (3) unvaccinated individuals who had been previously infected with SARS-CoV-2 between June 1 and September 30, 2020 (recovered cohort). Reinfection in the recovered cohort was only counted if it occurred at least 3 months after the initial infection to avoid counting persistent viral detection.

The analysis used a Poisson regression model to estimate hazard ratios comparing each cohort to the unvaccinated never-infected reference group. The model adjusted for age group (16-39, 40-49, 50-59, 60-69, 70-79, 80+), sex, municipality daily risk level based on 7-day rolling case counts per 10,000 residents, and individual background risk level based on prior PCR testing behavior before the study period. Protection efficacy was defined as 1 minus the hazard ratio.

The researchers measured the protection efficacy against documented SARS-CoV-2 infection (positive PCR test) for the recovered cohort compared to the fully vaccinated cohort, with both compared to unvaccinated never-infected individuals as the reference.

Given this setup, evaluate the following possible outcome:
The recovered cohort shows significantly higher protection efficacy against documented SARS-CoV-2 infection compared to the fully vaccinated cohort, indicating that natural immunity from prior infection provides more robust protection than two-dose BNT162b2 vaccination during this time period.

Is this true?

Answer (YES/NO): NO